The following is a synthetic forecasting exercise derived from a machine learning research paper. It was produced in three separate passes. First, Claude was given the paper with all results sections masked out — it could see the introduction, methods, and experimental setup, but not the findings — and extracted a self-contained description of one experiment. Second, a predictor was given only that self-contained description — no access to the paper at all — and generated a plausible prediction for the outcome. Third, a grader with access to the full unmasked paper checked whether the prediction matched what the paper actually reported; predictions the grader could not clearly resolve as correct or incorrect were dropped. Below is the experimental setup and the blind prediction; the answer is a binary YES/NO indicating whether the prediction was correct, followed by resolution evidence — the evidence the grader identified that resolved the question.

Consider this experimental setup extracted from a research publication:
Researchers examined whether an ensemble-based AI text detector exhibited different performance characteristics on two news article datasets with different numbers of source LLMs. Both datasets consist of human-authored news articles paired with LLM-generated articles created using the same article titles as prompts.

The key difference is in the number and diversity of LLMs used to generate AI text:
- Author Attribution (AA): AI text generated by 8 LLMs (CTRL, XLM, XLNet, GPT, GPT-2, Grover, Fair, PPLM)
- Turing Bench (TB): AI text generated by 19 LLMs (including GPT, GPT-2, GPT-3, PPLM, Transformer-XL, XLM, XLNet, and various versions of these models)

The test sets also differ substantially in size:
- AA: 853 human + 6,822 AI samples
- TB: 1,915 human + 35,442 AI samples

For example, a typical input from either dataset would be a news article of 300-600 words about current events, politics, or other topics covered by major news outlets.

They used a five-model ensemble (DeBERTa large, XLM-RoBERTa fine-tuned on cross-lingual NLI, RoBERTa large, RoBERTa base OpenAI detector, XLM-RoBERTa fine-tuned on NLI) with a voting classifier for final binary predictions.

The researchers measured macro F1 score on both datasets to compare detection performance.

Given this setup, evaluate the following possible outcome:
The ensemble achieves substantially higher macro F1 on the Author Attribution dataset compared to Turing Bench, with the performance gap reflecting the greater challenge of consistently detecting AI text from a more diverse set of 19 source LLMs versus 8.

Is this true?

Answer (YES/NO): NO